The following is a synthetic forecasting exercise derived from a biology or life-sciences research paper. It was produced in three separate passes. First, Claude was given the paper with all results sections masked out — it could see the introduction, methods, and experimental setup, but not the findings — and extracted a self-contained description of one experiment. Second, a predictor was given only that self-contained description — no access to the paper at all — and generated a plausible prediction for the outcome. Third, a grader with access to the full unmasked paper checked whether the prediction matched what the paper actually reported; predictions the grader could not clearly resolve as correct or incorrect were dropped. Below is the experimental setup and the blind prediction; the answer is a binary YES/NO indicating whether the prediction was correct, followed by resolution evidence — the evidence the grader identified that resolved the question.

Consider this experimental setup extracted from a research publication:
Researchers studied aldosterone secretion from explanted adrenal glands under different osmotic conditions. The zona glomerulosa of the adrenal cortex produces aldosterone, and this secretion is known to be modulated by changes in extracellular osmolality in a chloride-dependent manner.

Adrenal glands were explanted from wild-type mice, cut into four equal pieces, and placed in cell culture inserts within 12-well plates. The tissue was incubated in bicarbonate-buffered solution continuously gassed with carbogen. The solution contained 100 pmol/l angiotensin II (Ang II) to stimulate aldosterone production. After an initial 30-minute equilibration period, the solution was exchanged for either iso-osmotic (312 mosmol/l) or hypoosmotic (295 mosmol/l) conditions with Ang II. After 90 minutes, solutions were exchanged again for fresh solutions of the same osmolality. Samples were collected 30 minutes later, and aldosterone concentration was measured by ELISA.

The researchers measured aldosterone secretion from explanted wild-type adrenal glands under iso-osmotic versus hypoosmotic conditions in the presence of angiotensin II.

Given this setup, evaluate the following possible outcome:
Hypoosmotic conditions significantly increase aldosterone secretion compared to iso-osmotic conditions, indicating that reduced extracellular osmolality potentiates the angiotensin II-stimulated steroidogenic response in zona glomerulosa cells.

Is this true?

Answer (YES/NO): YES